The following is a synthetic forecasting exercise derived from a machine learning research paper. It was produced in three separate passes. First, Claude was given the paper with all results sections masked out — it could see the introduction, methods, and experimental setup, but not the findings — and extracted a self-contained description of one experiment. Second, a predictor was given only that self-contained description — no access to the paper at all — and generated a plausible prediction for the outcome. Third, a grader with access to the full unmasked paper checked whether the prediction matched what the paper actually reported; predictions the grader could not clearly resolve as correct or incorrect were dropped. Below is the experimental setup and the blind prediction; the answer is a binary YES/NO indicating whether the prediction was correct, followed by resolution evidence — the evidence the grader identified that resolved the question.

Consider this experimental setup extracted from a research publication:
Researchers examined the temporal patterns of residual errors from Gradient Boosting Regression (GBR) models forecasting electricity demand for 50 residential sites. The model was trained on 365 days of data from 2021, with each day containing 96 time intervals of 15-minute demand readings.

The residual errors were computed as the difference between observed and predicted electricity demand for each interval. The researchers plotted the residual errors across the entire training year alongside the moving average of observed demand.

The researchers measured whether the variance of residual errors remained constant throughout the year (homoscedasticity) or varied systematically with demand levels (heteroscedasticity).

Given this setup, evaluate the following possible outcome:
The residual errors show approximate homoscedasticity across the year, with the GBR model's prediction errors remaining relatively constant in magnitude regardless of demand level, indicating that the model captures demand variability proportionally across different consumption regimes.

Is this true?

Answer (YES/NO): NO